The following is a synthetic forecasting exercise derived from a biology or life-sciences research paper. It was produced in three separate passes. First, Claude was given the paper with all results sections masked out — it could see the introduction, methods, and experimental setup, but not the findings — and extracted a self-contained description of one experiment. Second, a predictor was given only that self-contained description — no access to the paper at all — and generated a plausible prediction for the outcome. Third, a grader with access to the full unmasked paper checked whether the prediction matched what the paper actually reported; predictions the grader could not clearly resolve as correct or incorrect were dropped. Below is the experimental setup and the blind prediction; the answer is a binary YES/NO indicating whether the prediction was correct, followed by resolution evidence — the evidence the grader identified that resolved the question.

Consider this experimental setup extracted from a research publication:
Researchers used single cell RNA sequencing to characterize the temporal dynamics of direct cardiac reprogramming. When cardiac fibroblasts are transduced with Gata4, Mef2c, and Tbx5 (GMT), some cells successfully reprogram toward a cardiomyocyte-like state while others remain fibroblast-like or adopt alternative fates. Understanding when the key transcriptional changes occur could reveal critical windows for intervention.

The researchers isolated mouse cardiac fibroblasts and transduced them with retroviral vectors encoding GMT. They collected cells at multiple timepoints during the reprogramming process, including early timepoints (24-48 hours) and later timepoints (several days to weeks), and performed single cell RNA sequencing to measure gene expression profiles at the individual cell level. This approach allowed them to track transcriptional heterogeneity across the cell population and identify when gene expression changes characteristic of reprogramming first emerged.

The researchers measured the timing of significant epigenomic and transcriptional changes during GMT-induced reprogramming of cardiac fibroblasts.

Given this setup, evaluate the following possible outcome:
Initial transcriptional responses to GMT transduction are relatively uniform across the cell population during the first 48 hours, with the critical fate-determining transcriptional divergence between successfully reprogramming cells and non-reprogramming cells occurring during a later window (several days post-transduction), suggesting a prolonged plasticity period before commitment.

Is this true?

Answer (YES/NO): NO